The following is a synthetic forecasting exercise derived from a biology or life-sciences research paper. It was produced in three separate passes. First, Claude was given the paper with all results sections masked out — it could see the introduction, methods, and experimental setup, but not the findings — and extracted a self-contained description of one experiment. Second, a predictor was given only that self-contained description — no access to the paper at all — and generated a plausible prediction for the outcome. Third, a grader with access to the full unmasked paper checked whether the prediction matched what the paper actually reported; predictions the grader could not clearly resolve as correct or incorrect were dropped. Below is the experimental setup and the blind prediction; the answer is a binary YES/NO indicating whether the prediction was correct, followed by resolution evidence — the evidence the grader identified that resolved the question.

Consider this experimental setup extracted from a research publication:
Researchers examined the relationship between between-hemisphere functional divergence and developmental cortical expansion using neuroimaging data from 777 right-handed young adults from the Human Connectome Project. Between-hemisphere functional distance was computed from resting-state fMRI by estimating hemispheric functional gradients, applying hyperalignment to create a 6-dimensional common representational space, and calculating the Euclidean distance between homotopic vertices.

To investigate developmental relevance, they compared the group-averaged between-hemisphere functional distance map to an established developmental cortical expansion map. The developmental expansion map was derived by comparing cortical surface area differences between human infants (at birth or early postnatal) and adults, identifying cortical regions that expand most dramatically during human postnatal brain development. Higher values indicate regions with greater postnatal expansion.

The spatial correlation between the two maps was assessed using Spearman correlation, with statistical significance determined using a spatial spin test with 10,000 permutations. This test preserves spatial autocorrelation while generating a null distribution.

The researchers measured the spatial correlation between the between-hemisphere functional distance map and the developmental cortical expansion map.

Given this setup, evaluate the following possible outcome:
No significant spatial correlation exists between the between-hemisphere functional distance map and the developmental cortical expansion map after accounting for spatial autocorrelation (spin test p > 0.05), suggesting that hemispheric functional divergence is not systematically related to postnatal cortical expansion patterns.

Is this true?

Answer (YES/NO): NO